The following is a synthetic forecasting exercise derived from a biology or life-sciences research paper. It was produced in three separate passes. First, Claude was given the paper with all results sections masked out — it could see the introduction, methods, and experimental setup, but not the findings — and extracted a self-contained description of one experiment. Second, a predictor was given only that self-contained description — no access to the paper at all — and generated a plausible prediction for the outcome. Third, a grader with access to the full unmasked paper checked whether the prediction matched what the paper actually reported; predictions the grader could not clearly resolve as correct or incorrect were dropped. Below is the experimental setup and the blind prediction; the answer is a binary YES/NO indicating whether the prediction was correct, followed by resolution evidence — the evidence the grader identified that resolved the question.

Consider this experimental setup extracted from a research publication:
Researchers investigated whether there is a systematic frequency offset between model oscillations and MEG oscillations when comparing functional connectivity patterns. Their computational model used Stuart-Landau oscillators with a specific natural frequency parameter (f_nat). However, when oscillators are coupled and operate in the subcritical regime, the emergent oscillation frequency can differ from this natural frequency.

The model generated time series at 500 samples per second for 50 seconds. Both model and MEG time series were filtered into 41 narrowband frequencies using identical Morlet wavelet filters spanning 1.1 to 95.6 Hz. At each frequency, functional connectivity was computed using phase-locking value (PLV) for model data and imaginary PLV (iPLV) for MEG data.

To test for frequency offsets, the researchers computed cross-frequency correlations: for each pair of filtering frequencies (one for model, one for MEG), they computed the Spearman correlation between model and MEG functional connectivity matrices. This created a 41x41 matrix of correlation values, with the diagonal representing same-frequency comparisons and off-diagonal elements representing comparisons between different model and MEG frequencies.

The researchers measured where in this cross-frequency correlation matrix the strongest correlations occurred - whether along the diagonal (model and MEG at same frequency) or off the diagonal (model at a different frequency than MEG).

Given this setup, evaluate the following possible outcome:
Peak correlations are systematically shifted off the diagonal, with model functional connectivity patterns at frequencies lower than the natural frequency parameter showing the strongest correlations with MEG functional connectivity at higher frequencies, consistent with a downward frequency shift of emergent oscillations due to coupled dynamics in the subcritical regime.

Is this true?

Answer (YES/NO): NO